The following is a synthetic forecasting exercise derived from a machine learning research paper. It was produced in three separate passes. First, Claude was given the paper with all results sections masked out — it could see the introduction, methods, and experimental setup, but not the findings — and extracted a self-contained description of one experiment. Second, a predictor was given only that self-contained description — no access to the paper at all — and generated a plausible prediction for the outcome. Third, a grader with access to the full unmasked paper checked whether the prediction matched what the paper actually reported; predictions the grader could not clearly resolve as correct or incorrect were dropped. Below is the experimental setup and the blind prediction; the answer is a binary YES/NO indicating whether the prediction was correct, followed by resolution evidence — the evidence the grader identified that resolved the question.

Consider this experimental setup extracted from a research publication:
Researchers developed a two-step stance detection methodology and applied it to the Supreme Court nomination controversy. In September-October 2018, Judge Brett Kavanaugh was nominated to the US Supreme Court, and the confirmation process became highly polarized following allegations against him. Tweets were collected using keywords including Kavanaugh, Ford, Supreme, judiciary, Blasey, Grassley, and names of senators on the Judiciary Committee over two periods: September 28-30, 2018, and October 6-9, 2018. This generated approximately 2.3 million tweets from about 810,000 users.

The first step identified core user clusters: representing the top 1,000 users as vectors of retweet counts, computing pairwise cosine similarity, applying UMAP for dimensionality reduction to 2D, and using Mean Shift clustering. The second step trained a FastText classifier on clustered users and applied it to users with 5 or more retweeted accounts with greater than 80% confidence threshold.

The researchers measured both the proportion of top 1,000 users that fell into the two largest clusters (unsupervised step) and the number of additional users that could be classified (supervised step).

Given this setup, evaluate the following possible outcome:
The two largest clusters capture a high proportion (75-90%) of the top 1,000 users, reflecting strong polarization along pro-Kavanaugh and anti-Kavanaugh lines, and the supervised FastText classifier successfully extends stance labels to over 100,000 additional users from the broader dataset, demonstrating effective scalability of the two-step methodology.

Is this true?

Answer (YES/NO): NO